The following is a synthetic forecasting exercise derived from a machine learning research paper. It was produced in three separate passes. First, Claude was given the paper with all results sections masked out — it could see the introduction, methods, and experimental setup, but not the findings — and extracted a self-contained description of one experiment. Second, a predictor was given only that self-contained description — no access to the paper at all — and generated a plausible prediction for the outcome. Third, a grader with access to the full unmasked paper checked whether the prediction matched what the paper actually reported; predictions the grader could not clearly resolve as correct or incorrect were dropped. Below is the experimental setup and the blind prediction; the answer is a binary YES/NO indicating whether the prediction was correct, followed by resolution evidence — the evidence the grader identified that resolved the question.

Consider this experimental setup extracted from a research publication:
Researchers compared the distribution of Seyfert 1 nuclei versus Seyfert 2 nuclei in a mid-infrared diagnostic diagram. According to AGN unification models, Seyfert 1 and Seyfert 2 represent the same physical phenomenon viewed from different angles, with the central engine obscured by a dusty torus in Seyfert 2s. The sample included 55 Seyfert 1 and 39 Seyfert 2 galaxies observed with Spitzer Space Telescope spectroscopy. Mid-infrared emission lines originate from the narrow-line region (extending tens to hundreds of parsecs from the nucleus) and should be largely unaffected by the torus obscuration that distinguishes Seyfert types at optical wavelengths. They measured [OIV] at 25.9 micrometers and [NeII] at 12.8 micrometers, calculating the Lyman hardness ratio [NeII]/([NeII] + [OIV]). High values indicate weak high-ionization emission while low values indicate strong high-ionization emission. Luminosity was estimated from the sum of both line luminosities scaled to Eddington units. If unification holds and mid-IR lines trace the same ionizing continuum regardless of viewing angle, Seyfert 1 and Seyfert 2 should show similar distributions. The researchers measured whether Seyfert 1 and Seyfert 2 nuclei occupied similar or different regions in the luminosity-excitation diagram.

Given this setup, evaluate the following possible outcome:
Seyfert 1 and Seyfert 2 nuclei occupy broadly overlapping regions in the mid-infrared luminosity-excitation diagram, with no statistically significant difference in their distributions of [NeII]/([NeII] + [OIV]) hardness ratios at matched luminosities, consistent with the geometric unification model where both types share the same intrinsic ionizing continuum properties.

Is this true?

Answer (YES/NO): NO